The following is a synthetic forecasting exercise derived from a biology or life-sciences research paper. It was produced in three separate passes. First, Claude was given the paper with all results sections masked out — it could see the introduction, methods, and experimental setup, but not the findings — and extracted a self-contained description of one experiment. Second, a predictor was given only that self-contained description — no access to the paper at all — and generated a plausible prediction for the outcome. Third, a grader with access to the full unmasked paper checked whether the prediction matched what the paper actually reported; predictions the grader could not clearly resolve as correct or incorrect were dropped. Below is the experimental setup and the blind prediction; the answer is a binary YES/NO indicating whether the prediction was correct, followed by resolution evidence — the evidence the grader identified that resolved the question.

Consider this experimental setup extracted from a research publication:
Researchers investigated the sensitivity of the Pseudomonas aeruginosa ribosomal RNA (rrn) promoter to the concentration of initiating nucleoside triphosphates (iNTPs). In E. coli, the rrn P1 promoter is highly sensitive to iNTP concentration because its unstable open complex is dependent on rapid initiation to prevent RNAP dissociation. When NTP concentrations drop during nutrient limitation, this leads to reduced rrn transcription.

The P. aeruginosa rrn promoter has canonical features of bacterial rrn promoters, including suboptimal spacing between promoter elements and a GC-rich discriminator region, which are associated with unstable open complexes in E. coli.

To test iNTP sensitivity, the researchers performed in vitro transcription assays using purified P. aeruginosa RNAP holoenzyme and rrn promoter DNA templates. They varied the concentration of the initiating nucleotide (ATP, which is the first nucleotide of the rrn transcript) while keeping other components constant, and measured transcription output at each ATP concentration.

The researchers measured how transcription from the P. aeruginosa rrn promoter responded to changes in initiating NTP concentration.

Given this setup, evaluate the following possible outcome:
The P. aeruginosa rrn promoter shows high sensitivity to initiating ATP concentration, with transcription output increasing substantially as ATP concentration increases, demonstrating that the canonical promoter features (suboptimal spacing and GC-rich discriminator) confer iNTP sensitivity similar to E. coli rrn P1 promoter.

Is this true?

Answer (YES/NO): YES